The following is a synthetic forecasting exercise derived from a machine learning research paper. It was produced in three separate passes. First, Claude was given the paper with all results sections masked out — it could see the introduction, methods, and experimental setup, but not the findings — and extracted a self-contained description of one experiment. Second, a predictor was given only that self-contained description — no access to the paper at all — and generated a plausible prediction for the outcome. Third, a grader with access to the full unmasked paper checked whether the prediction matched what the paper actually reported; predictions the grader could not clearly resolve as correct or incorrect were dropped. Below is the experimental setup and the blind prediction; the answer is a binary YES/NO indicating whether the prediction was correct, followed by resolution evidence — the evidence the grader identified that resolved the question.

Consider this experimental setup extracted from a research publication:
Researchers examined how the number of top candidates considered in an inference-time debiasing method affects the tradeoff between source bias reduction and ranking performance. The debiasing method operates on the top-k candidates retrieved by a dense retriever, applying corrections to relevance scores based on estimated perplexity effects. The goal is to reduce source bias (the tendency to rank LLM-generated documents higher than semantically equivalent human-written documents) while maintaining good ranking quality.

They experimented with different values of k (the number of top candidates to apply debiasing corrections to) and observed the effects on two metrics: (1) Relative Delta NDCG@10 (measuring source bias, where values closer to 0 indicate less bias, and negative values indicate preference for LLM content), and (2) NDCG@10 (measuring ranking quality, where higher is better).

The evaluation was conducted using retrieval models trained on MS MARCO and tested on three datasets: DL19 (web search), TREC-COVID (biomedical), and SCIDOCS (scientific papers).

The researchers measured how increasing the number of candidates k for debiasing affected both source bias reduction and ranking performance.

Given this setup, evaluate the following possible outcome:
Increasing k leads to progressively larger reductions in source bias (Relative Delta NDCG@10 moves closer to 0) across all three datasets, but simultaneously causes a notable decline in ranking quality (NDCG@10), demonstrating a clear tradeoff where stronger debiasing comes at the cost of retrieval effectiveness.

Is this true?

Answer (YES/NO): NO